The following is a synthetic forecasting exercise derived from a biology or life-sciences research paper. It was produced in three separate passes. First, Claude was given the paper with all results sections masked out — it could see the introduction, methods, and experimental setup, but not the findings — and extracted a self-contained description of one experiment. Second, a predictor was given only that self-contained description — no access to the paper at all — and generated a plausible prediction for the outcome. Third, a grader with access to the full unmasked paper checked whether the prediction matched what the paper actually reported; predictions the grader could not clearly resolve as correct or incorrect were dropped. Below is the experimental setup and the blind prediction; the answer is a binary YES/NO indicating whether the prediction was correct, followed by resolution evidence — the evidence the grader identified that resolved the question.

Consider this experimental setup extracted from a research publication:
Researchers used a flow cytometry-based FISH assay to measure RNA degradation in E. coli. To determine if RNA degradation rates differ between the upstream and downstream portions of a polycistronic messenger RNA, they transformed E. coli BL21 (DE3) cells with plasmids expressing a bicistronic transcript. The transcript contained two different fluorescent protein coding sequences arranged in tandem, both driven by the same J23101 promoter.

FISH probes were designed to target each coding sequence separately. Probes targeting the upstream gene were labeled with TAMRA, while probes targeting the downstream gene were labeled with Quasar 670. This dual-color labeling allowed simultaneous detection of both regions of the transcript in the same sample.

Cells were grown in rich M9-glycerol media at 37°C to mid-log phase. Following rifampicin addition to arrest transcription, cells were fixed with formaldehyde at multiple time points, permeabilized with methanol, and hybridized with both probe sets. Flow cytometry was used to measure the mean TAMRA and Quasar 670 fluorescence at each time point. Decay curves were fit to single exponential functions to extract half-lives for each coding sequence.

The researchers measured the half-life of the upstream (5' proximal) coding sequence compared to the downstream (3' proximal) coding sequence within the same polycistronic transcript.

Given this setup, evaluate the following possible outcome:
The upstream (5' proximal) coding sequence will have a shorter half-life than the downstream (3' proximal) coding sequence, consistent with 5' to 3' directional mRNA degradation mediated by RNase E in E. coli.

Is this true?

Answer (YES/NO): YES